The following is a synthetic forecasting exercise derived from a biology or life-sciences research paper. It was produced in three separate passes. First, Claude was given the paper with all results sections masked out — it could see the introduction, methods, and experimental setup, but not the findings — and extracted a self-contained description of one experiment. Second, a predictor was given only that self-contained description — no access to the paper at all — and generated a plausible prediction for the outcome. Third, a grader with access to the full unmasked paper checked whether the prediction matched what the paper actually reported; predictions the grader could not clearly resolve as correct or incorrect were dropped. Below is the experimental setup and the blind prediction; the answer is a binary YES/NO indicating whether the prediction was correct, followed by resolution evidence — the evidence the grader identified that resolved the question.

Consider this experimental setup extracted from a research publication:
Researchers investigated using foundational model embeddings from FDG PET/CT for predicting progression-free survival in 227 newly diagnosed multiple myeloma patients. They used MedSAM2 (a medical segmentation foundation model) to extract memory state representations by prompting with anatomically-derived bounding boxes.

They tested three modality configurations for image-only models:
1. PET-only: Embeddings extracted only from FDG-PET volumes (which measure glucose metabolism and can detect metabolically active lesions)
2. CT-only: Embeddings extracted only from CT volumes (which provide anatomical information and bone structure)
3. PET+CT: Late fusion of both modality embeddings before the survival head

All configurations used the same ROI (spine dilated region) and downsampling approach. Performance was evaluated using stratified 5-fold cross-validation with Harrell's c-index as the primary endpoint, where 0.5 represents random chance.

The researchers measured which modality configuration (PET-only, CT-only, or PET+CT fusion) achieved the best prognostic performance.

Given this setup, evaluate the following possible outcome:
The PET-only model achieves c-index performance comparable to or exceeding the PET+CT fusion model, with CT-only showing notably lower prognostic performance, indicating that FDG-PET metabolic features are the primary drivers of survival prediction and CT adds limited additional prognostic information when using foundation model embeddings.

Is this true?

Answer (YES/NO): YES